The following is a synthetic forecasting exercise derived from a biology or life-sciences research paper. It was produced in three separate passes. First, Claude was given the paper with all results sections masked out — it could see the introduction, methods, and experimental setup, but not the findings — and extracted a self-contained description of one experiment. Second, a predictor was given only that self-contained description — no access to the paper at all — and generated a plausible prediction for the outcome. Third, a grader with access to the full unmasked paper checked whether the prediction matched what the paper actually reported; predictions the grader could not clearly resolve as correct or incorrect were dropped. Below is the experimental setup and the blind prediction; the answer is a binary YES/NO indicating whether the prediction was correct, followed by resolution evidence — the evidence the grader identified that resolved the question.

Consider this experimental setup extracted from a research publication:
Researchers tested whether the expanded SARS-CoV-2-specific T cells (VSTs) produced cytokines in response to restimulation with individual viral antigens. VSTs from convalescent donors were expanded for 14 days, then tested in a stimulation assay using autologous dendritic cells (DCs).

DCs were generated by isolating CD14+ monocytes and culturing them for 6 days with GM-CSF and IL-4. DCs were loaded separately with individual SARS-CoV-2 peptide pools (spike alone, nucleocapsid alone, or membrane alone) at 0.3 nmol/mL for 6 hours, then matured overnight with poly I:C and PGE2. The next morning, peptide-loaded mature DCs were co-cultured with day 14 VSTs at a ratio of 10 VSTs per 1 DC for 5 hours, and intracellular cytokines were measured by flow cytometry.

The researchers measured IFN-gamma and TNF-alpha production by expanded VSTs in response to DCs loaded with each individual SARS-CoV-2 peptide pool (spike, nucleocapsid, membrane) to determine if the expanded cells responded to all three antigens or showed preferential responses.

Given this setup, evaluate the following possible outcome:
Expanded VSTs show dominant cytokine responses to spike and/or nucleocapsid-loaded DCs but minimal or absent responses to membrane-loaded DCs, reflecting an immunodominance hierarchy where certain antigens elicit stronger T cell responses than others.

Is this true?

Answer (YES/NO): NO